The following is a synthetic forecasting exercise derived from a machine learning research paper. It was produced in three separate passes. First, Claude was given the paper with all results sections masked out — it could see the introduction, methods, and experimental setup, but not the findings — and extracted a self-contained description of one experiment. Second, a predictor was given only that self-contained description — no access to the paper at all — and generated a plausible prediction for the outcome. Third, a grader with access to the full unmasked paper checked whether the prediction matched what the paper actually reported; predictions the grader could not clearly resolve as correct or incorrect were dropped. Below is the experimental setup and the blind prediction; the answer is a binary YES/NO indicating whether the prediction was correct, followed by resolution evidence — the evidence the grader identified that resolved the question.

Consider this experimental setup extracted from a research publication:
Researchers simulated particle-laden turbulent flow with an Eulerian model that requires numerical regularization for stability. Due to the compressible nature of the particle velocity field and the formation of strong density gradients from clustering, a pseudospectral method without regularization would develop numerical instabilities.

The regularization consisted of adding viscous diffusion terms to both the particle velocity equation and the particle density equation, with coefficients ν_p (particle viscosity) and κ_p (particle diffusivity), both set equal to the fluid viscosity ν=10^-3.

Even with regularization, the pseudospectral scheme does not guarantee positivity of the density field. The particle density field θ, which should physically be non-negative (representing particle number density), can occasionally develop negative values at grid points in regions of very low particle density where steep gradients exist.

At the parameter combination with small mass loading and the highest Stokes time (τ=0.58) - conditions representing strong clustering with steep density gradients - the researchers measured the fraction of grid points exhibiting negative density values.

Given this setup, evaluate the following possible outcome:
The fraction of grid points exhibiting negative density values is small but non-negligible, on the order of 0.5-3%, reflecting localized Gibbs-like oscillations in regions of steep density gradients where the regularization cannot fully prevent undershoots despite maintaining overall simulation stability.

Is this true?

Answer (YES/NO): YES